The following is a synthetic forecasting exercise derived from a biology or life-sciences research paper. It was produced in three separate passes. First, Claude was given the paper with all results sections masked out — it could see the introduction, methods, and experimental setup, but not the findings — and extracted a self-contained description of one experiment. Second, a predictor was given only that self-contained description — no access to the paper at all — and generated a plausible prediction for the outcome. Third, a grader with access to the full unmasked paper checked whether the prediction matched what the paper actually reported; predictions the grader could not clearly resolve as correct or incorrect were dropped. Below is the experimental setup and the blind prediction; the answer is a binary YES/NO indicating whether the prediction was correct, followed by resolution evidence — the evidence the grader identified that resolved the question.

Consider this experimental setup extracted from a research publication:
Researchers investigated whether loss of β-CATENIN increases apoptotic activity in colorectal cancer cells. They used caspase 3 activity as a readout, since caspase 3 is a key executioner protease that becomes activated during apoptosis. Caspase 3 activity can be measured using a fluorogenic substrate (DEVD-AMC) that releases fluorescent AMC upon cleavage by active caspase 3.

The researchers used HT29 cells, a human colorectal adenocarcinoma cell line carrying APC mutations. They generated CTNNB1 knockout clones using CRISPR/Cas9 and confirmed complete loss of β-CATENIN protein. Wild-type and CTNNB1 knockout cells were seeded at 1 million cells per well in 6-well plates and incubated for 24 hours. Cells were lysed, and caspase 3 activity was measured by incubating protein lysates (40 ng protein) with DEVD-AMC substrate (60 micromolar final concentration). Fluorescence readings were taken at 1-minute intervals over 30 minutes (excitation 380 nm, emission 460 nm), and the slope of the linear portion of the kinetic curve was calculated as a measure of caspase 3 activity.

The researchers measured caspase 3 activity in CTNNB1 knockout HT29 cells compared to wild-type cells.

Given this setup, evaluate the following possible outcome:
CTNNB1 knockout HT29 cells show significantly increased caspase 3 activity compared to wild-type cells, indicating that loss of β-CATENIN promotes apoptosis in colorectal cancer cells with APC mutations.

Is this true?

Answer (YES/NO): NO